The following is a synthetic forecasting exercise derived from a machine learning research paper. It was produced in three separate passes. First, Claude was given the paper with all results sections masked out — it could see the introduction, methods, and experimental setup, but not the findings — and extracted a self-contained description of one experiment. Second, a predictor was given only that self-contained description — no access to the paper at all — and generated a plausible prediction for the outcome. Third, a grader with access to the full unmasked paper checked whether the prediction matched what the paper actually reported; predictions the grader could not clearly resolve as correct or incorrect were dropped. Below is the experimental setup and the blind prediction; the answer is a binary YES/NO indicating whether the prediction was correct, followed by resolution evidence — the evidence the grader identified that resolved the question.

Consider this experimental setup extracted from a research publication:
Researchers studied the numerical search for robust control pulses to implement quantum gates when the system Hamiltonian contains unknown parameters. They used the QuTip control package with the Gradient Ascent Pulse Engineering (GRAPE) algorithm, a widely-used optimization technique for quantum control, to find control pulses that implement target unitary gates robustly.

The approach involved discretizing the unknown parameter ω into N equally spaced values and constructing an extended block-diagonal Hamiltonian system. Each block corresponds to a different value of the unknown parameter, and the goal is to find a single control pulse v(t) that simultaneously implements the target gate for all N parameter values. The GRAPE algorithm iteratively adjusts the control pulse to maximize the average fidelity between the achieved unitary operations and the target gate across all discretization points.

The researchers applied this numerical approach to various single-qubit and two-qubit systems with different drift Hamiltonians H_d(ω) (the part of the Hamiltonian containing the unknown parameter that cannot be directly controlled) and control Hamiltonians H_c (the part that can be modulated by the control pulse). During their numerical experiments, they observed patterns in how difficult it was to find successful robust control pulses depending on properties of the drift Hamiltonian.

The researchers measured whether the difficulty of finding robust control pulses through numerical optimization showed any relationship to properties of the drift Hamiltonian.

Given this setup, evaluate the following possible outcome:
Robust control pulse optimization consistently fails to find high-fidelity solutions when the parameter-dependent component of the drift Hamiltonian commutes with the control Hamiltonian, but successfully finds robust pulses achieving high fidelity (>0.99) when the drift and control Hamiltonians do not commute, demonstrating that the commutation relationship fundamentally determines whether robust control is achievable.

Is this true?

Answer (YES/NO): NO